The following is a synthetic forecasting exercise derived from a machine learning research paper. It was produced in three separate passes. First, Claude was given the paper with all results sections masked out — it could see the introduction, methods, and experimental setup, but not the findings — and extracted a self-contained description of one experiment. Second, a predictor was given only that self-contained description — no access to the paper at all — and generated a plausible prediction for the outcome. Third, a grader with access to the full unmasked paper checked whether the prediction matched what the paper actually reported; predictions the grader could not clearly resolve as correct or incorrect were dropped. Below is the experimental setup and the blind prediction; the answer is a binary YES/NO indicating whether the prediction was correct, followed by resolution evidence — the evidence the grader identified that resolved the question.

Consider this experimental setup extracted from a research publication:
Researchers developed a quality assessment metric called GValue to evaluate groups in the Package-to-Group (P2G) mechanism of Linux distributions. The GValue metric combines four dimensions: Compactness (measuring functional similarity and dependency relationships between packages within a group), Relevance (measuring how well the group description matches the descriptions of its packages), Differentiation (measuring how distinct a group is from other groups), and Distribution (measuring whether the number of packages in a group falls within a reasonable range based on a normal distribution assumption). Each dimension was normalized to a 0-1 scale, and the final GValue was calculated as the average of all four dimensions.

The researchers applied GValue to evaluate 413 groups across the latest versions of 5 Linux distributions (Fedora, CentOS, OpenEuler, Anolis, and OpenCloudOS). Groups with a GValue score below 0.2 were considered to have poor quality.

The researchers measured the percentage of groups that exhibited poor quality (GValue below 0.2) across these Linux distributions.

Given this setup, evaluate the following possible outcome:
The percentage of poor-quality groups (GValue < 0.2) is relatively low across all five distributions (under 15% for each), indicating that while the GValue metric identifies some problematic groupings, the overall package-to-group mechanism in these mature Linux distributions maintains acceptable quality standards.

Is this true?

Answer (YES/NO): NO